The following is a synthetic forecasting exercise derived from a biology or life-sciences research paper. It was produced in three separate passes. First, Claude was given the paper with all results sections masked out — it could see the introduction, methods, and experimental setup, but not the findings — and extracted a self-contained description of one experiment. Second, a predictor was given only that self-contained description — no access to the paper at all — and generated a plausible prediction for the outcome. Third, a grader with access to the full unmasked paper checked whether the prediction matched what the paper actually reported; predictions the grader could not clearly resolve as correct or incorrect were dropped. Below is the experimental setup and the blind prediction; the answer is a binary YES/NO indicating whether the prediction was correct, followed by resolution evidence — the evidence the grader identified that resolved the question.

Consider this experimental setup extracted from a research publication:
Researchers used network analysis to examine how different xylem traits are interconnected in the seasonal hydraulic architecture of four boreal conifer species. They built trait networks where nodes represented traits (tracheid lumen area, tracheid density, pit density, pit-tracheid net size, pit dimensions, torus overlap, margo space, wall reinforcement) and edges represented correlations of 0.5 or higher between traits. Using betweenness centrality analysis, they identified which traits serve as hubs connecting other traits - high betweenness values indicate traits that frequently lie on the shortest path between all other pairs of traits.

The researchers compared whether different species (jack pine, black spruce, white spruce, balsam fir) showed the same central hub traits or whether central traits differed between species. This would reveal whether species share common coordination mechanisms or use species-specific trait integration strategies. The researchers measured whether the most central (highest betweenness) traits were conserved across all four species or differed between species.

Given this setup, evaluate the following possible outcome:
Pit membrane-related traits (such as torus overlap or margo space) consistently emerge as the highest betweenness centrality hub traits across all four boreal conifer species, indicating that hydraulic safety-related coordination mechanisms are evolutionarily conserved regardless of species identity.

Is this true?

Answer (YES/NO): NO